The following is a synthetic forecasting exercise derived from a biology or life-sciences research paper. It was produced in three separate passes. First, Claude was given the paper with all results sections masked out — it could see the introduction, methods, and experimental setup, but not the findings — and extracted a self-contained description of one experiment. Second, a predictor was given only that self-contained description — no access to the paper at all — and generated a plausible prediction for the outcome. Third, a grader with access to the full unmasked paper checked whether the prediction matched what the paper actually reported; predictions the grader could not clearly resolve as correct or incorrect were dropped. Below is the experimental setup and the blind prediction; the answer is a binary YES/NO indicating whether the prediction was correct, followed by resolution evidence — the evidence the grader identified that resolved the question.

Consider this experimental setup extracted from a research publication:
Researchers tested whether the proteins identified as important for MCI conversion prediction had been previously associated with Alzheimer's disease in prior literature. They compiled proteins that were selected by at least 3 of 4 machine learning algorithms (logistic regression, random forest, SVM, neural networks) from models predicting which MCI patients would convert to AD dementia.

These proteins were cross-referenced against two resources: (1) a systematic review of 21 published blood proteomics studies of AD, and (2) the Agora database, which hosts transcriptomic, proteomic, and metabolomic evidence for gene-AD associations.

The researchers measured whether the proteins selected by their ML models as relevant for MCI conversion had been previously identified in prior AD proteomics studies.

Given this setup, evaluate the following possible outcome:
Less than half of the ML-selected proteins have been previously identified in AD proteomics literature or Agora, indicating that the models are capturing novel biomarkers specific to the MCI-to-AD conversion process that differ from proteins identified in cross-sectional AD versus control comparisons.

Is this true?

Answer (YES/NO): NO